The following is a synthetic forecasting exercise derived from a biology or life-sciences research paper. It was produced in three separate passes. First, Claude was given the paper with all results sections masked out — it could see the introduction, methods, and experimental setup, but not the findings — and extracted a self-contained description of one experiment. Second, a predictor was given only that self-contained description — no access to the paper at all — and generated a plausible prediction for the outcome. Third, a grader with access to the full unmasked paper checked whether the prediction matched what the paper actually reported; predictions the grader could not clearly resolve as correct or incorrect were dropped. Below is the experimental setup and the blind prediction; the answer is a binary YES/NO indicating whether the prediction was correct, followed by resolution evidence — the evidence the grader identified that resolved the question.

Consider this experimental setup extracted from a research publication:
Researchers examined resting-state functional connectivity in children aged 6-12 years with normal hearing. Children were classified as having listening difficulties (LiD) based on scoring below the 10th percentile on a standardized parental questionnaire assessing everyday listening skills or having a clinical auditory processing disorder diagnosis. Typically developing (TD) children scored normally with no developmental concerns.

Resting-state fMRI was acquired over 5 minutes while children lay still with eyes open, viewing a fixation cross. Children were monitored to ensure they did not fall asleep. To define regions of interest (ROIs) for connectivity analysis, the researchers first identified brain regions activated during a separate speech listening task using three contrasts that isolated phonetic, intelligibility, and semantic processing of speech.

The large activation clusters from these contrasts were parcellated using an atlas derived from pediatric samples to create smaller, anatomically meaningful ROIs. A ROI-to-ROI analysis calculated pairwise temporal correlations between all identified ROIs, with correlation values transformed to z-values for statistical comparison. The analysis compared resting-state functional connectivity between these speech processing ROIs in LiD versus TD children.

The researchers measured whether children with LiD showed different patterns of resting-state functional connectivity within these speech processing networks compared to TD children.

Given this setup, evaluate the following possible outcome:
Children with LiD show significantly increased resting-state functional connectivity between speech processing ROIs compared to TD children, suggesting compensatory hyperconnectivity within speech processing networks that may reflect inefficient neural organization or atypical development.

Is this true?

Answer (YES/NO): NO